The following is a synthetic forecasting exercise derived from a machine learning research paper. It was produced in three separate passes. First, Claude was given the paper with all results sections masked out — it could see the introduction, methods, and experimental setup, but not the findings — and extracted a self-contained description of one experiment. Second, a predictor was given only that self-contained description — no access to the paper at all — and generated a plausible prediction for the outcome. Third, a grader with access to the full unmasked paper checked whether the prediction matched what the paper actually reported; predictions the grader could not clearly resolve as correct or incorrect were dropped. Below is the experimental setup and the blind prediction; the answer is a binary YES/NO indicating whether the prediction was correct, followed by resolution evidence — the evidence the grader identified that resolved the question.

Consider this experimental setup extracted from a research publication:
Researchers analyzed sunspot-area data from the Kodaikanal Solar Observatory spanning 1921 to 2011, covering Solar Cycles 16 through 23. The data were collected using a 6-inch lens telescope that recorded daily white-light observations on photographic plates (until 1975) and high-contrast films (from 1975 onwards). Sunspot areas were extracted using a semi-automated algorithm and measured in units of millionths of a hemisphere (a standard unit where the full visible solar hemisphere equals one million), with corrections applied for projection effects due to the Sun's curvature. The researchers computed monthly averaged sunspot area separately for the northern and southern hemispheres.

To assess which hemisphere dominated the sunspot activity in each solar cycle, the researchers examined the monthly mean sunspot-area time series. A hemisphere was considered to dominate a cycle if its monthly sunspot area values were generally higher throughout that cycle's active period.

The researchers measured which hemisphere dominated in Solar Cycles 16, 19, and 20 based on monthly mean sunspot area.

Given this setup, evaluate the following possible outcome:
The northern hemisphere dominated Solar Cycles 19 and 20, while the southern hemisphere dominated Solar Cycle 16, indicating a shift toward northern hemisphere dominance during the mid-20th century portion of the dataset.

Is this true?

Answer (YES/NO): NO